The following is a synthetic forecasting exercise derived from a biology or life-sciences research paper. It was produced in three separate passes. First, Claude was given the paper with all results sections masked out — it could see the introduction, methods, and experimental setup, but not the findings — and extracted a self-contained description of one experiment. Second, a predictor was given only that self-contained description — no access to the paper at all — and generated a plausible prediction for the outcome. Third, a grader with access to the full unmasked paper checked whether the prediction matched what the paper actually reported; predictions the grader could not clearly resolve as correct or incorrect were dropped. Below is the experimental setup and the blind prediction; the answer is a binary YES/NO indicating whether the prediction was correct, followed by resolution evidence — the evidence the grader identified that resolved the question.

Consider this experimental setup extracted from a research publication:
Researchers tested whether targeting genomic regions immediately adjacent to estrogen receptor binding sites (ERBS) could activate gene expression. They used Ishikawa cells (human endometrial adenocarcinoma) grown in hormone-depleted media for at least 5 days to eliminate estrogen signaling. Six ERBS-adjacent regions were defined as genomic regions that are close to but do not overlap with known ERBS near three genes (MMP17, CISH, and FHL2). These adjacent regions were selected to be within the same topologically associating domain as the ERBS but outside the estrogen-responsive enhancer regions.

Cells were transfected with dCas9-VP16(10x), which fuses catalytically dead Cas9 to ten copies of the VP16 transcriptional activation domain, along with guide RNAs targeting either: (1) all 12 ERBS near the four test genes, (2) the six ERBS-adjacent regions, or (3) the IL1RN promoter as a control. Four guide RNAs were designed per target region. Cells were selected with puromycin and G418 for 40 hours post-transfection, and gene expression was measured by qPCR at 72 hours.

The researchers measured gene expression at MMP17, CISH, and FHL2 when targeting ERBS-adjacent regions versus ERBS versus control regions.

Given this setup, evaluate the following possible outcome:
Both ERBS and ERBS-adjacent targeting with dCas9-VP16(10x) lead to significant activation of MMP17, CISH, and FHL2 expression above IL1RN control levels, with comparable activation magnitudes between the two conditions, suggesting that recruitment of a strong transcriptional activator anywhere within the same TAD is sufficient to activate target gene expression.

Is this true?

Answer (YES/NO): NO